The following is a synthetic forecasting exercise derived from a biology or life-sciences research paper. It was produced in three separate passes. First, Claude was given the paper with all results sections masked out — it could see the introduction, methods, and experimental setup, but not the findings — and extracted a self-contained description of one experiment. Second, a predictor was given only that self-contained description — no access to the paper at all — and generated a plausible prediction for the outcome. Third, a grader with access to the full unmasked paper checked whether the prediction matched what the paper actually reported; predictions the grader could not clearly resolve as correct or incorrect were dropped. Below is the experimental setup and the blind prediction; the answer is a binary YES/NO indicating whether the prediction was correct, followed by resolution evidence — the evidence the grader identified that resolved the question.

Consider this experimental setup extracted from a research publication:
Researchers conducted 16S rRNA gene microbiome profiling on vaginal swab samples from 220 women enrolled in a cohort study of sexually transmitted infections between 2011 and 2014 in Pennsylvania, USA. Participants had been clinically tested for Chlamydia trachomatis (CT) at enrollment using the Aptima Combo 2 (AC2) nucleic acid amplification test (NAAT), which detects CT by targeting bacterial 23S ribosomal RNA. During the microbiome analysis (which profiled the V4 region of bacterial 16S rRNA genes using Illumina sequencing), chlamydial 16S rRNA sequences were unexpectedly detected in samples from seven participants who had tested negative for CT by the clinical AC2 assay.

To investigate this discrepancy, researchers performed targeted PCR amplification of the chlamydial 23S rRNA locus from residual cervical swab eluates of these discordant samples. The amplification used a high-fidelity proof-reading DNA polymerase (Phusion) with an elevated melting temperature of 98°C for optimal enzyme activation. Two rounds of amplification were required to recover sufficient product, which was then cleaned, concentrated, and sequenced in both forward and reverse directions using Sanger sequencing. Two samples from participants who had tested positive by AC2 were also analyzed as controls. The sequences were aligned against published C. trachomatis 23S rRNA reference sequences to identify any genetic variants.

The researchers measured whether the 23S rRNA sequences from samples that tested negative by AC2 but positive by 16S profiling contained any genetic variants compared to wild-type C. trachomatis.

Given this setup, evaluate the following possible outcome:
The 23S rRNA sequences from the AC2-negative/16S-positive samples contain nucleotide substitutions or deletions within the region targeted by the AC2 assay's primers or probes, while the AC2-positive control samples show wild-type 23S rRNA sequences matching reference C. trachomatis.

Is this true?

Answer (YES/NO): YES